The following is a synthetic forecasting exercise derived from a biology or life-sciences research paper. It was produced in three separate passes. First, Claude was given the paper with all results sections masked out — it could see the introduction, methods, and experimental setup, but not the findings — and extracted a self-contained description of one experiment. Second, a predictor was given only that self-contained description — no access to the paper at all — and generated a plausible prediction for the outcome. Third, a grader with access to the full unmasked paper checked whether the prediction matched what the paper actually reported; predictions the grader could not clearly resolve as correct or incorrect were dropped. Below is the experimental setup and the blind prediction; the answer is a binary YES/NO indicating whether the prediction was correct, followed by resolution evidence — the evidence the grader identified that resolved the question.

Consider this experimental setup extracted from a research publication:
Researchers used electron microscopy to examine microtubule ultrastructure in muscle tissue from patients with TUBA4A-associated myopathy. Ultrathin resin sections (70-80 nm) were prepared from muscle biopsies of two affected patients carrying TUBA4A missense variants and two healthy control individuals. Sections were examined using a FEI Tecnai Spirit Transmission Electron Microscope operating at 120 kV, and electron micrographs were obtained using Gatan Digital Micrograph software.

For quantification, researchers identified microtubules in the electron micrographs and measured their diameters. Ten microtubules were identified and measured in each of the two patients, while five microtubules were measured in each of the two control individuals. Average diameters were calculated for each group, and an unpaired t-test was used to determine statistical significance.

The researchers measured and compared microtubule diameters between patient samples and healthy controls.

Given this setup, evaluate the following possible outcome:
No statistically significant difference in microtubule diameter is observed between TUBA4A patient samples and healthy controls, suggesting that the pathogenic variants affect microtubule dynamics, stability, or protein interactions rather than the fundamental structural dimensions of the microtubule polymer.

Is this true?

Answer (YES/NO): NO